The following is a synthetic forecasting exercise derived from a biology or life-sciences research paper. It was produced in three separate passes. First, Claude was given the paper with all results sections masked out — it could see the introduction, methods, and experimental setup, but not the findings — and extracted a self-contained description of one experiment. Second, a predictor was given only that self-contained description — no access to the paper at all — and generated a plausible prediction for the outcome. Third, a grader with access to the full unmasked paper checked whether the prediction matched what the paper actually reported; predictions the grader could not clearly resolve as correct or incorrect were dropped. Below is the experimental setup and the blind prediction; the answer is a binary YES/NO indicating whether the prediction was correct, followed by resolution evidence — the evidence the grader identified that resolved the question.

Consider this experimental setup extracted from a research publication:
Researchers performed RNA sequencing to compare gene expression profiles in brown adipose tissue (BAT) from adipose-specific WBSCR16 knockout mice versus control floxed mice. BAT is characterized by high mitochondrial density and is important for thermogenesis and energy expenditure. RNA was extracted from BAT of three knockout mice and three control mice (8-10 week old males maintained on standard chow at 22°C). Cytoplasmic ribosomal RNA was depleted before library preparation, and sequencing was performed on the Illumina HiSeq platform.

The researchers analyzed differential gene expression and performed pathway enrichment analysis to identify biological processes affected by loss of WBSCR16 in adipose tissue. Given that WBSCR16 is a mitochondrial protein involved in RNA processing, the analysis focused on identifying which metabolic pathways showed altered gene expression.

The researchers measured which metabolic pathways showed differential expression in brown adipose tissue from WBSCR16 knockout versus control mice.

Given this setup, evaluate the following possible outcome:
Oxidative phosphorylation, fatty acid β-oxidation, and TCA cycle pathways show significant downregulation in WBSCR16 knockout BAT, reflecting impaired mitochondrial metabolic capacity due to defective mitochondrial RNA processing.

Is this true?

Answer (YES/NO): NO